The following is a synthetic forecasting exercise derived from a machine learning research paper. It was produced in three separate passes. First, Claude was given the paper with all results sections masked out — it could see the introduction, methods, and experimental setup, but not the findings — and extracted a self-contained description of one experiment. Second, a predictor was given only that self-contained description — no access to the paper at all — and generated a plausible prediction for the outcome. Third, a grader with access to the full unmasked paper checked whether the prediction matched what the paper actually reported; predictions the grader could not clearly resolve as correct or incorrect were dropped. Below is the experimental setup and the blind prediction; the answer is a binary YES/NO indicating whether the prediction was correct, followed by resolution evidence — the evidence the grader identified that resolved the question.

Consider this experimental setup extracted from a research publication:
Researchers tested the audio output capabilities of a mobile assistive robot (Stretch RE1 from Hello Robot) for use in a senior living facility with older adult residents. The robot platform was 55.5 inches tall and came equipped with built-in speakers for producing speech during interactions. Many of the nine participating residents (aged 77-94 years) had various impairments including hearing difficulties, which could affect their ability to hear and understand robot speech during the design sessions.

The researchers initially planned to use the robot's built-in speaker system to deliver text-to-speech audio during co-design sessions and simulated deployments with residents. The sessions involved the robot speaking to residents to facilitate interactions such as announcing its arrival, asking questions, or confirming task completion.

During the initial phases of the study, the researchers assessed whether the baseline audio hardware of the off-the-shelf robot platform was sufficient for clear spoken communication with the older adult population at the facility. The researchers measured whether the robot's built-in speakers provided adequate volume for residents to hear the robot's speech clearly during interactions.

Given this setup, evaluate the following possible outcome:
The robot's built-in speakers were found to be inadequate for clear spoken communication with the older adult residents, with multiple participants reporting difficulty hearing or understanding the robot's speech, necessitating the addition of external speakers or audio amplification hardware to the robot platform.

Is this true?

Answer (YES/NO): YES